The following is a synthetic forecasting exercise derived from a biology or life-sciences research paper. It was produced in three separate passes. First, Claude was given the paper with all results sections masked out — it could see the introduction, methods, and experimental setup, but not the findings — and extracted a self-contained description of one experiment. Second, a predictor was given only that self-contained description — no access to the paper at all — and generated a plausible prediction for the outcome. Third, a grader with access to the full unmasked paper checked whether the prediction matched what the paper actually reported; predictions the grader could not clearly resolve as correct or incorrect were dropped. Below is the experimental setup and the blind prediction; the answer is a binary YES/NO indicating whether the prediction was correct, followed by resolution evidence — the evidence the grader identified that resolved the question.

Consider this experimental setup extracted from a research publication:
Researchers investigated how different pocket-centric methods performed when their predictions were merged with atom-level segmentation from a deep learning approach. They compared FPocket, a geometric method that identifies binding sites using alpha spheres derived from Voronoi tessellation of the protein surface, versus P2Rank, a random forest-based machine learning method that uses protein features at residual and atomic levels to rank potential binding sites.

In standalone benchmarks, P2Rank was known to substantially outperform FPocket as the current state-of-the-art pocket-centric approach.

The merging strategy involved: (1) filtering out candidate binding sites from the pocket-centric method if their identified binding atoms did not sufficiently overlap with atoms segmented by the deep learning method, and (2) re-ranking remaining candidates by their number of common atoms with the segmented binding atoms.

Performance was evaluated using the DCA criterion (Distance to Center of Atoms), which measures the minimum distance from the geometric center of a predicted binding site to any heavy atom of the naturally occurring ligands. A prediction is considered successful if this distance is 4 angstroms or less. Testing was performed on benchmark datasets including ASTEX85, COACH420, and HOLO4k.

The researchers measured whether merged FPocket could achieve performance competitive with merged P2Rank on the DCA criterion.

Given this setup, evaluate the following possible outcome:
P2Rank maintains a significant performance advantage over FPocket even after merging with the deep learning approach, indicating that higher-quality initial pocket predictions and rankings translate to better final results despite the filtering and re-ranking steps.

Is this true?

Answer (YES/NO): NO